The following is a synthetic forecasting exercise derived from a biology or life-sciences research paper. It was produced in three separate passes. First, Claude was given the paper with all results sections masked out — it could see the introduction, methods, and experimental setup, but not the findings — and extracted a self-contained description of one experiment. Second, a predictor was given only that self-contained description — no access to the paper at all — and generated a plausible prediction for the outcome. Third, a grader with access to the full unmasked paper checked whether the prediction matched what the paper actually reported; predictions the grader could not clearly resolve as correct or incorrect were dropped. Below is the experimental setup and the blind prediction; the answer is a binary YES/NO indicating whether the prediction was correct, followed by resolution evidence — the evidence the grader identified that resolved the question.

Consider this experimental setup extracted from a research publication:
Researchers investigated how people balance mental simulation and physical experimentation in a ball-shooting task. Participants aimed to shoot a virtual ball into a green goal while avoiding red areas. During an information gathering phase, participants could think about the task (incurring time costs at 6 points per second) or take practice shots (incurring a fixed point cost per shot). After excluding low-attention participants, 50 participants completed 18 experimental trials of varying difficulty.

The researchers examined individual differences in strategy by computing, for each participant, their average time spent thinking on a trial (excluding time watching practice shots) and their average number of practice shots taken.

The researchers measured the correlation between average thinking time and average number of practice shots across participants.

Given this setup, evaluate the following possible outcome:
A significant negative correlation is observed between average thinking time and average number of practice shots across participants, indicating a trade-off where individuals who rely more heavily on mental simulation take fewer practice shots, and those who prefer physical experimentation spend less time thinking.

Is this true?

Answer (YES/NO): NO